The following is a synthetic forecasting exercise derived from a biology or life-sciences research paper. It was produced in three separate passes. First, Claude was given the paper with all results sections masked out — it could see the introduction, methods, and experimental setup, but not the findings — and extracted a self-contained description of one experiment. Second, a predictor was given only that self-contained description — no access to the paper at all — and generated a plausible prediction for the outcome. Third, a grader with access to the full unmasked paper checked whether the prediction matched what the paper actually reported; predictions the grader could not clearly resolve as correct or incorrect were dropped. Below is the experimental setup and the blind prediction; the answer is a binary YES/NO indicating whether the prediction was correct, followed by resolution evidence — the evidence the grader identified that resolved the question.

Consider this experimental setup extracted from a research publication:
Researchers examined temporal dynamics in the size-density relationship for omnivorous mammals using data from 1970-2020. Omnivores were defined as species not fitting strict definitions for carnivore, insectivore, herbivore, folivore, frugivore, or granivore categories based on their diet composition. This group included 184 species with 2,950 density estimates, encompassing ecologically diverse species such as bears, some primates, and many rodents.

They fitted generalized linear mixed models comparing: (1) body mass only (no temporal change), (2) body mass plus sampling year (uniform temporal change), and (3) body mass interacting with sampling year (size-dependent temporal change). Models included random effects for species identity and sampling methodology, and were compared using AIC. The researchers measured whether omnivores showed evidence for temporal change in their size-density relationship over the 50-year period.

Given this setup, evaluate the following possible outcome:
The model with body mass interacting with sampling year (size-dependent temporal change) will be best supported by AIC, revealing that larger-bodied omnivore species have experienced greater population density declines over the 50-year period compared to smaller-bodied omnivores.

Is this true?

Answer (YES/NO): NO